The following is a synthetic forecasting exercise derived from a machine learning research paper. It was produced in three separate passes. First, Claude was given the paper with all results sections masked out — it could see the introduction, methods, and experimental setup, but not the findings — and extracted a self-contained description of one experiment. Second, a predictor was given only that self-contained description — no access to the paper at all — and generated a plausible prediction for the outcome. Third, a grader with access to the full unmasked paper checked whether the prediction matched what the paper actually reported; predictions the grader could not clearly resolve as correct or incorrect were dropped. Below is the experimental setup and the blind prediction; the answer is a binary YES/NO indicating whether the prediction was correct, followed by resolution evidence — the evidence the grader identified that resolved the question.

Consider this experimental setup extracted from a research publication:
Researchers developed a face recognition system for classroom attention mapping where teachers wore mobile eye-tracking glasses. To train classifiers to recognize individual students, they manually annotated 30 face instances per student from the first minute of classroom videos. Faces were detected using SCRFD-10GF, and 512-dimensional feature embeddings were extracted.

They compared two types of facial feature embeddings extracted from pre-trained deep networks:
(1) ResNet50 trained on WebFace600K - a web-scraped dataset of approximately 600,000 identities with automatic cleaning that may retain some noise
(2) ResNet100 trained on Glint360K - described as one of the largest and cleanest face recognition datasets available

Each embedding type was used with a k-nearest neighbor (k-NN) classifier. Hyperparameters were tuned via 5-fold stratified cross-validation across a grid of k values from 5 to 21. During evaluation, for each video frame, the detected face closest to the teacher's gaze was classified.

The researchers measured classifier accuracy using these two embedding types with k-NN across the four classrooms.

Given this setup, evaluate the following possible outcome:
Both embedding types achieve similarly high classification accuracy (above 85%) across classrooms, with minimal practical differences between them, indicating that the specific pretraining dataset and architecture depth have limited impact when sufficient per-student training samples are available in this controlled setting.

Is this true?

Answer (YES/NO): NO